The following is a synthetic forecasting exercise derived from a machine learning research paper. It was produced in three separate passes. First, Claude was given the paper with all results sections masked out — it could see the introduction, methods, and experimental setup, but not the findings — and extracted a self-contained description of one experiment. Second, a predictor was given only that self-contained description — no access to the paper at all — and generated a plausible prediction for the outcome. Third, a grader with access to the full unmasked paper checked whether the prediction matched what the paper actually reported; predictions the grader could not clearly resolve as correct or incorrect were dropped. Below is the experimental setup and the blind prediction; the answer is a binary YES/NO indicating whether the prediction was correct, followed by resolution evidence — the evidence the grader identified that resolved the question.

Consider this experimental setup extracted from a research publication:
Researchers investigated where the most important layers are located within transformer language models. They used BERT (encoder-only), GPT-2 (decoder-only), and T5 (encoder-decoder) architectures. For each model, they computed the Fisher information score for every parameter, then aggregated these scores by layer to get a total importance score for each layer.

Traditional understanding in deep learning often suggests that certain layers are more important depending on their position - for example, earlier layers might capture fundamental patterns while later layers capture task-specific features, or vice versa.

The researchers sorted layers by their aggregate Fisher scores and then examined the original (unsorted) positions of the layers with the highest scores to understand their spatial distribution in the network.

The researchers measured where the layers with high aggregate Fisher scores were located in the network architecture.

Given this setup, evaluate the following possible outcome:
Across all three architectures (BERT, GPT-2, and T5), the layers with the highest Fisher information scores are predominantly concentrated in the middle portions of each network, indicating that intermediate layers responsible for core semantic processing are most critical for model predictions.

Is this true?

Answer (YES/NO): NO